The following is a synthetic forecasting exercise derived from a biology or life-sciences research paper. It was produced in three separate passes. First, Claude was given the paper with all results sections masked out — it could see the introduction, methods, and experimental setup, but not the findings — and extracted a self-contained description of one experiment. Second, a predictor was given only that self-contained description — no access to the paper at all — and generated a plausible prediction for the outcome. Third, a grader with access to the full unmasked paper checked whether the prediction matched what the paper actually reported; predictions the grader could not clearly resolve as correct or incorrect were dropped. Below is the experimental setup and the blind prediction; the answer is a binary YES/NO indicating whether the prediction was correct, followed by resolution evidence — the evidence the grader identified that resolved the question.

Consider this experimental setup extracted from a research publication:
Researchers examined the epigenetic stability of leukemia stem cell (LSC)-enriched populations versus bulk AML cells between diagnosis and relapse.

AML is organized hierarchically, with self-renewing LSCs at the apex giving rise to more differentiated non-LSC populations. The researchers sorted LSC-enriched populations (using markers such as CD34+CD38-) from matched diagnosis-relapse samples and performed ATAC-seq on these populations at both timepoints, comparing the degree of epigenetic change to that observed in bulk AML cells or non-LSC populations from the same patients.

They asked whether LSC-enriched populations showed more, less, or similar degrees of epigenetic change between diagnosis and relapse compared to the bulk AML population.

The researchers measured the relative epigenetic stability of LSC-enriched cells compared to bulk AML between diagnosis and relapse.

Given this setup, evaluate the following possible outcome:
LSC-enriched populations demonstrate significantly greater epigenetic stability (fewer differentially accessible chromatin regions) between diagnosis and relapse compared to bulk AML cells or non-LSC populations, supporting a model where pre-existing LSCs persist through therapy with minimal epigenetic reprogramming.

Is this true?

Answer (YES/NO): YES